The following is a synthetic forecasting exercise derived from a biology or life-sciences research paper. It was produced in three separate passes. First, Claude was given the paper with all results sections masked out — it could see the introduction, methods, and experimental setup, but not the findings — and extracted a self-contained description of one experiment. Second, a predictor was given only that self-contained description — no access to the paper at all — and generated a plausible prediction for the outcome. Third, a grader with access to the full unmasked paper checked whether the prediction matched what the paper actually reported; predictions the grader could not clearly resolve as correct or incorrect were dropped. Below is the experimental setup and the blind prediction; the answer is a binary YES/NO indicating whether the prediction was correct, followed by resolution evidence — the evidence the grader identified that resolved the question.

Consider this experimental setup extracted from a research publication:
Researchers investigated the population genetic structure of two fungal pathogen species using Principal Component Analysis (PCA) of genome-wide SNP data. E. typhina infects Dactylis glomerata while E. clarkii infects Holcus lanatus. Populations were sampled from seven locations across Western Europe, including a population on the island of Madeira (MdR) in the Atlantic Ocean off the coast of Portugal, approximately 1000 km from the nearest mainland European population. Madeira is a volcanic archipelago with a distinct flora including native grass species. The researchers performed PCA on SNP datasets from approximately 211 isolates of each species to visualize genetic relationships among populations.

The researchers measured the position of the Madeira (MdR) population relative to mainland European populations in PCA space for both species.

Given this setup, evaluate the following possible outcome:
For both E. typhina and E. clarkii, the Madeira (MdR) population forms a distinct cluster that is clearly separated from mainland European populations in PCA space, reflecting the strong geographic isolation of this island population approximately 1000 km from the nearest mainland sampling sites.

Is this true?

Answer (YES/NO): NO